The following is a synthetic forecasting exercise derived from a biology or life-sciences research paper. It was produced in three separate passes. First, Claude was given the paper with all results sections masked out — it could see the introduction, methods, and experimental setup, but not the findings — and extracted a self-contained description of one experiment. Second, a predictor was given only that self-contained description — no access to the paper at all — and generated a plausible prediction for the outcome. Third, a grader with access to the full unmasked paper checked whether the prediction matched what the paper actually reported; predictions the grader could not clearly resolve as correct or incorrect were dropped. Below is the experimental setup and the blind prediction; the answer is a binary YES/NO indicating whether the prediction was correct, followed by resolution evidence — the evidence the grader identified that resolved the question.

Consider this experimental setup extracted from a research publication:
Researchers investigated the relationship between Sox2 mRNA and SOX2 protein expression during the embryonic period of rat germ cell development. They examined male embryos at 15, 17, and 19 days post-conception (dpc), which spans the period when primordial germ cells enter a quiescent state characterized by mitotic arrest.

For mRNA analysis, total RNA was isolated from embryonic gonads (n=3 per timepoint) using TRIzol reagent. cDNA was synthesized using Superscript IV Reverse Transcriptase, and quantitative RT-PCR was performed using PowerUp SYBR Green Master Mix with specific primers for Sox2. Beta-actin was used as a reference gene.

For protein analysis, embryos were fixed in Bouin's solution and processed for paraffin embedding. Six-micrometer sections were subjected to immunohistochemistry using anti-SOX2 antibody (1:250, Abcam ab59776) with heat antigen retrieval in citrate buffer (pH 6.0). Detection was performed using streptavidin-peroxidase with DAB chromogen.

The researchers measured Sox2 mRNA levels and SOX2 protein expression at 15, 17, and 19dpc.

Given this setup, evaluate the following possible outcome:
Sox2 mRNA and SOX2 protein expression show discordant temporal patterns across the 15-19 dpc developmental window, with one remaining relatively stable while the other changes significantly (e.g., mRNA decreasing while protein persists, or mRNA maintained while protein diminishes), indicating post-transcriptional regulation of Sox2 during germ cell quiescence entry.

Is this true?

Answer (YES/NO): YES